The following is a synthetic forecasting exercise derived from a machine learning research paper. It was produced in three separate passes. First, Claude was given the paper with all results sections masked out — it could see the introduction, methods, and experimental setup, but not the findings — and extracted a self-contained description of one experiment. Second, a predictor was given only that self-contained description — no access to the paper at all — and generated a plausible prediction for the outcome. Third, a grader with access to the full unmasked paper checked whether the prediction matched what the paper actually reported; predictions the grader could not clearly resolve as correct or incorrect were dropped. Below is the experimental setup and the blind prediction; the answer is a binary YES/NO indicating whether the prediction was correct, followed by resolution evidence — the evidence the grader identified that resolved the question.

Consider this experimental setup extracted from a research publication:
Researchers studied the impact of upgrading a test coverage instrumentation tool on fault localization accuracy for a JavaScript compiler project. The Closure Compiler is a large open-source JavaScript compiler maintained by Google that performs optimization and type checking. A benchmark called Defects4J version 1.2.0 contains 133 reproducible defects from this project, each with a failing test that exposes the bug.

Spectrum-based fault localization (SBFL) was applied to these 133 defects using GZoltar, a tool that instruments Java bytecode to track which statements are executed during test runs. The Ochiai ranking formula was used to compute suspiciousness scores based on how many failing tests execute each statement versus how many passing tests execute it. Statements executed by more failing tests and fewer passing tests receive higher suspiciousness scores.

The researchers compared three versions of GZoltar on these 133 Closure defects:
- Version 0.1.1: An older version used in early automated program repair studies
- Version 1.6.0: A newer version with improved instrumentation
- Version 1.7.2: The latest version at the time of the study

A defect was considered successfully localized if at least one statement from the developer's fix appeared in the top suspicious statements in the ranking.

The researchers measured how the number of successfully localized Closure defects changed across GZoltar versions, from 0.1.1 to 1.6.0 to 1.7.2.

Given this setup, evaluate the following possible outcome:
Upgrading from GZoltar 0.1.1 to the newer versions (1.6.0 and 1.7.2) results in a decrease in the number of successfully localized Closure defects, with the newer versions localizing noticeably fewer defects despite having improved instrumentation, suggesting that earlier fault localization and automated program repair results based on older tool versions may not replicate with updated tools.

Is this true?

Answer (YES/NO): NO